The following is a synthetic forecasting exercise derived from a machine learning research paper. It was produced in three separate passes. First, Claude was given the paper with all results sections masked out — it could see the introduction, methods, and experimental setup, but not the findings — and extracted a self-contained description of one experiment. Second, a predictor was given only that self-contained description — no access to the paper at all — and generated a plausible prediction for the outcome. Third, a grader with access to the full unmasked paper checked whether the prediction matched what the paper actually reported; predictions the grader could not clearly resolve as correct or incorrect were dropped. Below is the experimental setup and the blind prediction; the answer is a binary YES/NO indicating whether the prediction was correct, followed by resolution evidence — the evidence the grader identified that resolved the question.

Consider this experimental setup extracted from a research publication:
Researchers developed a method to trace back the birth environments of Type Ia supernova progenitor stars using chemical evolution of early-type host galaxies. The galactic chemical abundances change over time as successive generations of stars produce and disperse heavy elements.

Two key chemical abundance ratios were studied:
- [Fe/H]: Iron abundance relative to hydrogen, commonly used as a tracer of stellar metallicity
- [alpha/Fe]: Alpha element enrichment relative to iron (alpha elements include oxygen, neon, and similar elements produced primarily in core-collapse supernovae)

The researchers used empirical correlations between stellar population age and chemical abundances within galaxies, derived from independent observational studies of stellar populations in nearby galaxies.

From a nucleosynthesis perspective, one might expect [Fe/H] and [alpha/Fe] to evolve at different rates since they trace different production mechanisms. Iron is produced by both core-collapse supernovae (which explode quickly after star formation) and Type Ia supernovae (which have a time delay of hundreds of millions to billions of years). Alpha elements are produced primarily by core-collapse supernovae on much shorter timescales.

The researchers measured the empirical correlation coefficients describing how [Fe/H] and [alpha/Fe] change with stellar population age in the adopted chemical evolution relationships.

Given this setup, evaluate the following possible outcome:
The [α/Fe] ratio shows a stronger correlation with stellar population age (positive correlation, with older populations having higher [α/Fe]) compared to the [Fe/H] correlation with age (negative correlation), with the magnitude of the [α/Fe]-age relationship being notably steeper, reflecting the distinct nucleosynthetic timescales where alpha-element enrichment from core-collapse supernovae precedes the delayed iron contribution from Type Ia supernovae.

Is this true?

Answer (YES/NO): NO